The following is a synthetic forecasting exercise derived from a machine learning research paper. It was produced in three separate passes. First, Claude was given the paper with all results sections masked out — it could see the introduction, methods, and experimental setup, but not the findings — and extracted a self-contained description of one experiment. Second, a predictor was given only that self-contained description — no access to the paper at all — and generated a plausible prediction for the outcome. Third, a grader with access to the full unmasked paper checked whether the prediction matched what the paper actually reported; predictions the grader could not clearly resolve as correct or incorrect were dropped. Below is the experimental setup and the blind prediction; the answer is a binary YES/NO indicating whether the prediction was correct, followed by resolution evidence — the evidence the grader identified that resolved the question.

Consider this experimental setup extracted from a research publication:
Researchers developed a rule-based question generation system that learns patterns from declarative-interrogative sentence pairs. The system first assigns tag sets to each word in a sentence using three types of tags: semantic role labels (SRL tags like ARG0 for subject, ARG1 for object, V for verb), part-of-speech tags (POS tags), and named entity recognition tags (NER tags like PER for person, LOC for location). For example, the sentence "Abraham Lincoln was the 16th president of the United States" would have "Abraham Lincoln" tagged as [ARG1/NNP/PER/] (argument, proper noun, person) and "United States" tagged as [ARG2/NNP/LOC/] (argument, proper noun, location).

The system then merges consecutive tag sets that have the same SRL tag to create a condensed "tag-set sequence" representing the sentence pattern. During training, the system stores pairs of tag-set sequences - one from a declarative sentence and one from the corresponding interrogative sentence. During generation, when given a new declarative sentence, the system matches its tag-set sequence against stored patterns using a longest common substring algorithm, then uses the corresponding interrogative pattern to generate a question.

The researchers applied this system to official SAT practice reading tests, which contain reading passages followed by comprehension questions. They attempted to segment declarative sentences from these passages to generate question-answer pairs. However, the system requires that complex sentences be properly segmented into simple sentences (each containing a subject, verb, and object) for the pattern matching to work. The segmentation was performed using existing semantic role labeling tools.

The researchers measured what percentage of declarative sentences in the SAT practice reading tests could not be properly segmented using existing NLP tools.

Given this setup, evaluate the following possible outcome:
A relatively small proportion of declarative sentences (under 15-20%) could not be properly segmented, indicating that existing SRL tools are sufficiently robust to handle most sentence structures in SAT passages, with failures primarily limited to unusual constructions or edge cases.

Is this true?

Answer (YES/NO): YES